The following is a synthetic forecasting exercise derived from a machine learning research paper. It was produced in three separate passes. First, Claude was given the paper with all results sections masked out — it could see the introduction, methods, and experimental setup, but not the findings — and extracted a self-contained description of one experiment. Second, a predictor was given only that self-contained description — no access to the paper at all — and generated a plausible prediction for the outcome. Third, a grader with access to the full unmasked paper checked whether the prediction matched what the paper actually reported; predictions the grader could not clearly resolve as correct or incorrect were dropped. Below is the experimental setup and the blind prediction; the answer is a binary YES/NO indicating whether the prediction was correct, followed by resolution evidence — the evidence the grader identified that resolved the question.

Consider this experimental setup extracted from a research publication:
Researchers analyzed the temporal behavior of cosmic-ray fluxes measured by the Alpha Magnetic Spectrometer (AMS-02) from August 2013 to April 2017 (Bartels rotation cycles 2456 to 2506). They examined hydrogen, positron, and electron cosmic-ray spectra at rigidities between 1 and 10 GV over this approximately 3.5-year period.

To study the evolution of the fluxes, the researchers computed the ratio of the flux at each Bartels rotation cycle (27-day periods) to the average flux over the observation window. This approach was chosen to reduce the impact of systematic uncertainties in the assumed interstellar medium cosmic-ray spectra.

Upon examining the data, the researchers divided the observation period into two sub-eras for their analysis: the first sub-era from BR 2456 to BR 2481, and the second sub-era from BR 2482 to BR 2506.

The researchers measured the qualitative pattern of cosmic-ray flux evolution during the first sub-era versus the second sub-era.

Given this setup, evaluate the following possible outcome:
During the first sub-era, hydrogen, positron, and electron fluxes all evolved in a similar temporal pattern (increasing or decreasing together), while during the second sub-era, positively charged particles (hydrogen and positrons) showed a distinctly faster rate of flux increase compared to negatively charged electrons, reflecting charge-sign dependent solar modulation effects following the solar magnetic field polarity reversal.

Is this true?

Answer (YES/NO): NO